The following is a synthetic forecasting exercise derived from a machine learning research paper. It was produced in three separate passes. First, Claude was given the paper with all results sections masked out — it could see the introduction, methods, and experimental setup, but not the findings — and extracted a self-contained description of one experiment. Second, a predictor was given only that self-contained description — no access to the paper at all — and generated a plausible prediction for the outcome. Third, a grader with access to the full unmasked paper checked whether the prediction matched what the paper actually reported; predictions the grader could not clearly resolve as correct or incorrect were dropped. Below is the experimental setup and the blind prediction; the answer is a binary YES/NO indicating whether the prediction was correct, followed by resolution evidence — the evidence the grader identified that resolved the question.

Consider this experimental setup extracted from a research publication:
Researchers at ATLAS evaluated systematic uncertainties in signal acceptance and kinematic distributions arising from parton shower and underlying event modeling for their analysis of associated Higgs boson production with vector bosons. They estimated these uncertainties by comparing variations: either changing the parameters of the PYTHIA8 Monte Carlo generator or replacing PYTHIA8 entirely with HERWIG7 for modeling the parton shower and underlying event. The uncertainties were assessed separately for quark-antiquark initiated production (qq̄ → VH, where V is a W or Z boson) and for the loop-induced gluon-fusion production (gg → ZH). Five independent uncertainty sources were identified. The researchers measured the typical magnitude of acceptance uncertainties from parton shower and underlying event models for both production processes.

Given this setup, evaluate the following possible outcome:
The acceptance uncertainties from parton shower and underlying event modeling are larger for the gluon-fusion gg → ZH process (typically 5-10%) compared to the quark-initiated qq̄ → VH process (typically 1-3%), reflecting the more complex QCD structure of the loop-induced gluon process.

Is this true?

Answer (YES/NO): NO